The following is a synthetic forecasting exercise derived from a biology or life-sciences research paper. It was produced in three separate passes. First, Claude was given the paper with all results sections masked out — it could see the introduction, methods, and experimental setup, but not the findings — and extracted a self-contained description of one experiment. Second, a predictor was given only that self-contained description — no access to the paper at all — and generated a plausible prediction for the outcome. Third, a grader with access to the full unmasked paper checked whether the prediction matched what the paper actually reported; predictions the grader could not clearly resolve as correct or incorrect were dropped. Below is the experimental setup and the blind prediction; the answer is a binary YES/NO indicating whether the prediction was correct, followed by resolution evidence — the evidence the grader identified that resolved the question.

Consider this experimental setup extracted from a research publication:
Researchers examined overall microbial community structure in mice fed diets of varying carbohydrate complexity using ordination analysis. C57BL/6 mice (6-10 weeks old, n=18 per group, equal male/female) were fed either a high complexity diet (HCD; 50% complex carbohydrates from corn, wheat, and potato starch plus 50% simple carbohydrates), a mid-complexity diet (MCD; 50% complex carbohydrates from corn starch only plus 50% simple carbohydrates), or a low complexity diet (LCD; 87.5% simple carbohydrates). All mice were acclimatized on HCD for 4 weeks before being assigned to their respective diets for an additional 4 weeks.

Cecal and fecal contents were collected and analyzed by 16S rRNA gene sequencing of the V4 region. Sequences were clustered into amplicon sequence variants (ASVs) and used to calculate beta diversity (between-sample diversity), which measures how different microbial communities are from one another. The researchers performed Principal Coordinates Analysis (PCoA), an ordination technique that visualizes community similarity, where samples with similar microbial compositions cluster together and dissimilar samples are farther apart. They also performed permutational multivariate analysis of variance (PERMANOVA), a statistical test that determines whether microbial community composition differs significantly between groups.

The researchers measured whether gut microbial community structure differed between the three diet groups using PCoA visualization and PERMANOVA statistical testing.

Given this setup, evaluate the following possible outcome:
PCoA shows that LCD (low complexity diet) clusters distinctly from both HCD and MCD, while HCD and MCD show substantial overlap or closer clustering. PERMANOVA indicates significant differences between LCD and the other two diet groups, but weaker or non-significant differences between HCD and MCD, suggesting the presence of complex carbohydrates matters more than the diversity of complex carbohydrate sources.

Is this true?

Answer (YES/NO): NO